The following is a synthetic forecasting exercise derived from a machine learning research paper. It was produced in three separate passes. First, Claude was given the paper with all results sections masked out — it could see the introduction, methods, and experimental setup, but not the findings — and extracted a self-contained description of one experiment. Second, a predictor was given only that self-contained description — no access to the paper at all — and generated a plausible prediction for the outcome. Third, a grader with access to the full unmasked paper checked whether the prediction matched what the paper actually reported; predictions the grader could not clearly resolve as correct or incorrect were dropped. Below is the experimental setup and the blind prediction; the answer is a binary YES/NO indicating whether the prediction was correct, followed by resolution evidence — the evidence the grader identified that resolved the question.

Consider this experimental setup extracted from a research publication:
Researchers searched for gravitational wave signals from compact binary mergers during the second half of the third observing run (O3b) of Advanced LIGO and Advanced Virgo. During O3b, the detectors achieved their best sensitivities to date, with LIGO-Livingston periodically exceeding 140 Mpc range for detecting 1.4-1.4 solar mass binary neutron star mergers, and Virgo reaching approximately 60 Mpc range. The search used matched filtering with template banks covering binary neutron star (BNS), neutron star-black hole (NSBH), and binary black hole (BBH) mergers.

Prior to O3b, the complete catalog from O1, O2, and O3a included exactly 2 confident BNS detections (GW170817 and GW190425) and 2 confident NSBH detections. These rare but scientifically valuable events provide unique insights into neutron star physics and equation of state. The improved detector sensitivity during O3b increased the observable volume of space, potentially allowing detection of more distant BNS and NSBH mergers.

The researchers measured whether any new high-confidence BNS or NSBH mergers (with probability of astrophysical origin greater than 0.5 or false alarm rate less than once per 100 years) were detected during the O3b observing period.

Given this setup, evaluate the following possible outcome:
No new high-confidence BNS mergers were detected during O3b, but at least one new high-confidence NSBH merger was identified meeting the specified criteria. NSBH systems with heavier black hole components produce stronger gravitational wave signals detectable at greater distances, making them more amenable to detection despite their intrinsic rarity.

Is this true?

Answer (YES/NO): NO